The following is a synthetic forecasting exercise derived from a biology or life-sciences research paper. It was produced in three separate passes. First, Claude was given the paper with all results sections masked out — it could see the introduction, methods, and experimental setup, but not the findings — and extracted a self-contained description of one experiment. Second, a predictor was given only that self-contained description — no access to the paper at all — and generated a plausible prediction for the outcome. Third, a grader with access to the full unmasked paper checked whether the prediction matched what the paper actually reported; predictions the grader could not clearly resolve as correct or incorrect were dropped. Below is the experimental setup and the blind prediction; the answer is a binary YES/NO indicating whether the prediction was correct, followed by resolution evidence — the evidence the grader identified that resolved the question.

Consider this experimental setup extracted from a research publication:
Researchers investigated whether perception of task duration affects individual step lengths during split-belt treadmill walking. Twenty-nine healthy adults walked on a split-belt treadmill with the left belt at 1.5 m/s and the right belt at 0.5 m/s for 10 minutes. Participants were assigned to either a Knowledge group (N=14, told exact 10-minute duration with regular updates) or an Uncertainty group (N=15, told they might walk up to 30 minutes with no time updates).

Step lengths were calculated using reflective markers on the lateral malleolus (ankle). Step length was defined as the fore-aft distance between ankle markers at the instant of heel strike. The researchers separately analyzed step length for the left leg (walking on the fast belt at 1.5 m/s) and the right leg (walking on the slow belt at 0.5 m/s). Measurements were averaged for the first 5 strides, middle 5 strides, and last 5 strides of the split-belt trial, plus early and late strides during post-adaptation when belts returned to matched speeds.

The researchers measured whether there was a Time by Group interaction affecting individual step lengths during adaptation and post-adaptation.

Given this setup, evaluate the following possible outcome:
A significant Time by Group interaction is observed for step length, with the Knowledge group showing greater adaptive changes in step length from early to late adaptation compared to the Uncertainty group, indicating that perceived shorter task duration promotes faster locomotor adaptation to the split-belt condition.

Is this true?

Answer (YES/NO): NO